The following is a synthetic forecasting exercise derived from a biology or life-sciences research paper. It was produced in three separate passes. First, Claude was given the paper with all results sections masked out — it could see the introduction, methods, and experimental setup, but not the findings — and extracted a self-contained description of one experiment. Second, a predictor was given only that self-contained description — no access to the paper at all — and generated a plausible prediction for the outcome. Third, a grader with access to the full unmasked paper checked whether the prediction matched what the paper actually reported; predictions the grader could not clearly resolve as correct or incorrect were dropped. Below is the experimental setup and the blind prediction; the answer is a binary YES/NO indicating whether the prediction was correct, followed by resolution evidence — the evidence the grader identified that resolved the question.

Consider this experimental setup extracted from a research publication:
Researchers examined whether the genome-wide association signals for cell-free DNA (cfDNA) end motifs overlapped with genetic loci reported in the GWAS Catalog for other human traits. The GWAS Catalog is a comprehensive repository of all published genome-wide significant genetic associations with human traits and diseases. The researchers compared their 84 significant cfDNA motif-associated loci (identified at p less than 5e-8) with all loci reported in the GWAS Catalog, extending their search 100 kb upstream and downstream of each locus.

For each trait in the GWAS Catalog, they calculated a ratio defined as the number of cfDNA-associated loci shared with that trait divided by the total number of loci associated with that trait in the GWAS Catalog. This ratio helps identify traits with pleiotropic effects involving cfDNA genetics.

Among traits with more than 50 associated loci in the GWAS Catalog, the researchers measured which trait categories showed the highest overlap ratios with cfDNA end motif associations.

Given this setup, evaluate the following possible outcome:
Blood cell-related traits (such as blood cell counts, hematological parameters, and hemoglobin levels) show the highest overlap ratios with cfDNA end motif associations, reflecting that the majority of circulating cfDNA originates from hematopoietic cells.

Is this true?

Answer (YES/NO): NO